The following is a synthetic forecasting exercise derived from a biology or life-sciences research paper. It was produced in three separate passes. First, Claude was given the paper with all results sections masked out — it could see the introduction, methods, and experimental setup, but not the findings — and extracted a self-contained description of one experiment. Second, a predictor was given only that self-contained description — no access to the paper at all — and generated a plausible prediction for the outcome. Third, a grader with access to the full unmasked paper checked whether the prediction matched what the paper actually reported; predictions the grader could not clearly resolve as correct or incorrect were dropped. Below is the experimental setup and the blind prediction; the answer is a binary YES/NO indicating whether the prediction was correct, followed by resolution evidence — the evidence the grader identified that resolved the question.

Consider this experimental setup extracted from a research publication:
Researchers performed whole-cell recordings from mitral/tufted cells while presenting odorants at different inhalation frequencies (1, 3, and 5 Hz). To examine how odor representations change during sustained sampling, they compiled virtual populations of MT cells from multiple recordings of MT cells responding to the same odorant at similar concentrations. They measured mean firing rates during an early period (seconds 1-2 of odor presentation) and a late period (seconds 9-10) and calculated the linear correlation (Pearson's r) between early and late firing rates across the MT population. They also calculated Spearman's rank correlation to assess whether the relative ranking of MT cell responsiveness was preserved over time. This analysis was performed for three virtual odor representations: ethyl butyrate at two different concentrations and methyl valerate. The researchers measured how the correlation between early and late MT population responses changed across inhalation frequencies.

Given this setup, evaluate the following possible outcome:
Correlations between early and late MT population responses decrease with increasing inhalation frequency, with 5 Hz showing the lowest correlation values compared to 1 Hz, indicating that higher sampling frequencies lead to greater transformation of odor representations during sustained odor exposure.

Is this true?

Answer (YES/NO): YES